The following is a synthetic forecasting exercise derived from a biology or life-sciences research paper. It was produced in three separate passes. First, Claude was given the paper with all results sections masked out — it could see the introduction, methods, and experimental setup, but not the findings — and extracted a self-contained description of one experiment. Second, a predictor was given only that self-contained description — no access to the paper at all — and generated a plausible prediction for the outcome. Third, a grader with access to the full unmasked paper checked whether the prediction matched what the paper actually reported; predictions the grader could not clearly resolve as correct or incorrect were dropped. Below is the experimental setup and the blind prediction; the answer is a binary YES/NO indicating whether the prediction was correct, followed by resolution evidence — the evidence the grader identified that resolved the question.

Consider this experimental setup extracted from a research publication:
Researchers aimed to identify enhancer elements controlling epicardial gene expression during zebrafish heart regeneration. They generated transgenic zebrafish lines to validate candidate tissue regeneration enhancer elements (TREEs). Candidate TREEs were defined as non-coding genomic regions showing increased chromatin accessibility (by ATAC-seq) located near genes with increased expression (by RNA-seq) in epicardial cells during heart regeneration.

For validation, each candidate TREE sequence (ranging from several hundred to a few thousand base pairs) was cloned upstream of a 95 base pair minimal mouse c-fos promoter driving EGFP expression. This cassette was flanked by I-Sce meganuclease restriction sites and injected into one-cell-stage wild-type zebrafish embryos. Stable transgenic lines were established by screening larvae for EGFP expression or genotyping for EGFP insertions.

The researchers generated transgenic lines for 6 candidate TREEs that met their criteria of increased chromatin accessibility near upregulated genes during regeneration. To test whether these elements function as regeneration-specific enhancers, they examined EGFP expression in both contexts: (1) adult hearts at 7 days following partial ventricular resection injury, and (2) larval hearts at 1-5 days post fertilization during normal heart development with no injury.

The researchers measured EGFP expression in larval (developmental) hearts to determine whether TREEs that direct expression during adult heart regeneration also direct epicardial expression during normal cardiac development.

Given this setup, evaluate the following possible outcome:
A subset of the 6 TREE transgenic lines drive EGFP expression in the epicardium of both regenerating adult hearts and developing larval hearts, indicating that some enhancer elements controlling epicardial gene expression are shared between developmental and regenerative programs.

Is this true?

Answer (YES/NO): NO